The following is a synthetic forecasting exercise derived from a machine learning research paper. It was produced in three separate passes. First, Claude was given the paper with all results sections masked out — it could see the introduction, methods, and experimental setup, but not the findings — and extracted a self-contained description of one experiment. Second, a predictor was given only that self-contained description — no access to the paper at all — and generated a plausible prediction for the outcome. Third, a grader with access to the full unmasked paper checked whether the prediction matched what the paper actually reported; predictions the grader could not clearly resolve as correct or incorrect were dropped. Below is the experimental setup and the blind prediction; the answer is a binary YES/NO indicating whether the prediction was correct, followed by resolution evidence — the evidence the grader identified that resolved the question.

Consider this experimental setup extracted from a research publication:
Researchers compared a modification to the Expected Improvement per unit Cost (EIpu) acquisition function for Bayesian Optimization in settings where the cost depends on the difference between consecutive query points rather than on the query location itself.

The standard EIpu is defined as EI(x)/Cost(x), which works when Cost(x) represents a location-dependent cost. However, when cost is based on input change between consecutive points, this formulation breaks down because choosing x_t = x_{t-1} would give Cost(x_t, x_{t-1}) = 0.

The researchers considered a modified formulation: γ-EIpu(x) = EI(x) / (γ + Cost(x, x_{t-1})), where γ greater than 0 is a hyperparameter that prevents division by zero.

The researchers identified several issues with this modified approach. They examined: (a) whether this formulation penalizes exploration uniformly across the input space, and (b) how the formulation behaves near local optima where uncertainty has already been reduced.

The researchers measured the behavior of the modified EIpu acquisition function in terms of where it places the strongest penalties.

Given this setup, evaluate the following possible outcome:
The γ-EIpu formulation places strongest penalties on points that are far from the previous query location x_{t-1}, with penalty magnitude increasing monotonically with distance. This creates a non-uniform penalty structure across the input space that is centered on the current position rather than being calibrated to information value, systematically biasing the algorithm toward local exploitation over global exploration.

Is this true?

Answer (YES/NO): YES